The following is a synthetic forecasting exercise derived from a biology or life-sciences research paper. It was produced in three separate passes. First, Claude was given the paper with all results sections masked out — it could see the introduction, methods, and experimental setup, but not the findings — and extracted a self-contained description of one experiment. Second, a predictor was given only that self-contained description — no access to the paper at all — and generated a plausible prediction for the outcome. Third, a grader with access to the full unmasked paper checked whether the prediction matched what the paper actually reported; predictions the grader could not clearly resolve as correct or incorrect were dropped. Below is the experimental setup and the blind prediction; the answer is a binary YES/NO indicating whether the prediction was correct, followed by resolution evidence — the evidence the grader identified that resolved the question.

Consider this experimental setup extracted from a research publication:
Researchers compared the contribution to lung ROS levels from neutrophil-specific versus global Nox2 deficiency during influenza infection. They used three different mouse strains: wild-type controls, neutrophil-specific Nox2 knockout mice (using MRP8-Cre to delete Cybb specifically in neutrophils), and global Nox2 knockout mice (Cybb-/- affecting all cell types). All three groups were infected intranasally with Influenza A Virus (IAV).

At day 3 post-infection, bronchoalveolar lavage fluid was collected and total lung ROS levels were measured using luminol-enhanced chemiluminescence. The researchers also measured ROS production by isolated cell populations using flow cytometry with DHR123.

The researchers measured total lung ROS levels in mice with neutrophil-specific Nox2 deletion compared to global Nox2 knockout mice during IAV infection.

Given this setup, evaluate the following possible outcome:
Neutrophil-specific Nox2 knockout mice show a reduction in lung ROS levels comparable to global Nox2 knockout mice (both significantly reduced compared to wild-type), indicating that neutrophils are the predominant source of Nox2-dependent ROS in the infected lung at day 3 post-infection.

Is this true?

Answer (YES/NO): YES